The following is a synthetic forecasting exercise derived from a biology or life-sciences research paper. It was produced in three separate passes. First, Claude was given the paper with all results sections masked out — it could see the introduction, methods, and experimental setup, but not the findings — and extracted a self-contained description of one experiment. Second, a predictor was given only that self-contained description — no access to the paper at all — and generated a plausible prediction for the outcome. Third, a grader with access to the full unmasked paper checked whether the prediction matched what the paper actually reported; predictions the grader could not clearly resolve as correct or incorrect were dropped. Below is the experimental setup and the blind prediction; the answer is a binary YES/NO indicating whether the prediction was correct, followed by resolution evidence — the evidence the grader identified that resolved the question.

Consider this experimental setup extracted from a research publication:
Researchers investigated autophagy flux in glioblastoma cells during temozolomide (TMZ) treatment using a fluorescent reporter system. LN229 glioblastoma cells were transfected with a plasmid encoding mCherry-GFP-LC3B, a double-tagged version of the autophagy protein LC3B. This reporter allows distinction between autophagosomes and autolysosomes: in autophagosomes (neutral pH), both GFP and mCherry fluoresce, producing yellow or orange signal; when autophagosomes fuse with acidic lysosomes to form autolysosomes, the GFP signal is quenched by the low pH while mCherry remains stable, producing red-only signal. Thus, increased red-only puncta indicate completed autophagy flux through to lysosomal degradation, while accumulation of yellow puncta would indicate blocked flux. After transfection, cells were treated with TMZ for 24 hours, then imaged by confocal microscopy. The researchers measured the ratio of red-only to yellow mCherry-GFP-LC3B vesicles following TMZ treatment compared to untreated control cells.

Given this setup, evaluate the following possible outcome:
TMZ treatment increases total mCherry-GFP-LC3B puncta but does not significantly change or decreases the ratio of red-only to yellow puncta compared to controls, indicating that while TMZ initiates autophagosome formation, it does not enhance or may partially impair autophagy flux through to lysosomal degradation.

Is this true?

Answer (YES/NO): NO